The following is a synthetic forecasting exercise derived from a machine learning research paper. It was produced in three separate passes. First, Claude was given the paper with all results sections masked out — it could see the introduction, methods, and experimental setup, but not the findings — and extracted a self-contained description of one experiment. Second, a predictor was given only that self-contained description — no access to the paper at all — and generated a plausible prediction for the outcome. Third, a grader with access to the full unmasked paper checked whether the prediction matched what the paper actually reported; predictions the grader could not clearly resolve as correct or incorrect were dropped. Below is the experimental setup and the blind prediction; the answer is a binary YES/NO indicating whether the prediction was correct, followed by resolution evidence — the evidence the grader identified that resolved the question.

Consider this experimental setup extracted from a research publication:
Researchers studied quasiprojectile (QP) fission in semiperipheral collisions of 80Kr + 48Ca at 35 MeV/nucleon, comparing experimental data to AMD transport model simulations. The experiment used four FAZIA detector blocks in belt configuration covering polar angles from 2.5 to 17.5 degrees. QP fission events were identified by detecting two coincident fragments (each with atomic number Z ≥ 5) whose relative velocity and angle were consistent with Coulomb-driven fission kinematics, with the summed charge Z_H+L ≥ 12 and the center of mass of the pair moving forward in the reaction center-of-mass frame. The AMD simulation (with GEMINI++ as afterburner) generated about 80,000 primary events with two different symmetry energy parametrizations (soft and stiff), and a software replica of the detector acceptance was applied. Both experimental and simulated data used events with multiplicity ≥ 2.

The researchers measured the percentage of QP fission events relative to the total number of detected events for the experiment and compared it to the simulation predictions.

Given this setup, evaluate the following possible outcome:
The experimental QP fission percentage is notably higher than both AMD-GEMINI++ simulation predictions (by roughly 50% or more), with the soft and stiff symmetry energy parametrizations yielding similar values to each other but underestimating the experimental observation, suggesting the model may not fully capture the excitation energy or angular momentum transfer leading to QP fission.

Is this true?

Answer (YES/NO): NO